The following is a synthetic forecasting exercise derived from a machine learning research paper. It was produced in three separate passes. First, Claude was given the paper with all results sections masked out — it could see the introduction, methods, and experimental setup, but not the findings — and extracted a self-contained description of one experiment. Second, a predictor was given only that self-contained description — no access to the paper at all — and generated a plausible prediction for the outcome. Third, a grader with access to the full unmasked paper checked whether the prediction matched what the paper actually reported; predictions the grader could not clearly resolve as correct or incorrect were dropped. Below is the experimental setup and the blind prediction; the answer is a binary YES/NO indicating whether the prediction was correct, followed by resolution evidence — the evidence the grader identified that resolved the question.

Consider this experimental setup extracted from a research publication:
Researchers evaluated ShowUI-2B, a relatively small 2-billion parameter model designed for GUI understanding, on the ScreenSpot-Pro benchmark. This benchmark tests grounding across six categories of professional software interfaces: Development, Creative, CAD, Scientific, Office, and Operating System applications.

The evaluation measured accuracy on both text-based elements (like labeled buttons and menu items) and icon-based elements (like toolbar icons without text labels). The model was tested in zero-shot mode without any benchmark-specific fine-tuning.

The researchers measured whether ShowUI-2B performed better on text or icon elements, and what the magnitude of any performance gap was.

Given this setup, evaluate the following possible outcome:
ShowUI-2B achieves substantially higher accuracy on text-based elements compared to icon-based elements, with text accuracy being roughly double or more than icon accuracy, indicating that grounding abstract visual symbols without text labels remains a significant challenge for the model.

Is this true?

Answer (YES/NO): YES